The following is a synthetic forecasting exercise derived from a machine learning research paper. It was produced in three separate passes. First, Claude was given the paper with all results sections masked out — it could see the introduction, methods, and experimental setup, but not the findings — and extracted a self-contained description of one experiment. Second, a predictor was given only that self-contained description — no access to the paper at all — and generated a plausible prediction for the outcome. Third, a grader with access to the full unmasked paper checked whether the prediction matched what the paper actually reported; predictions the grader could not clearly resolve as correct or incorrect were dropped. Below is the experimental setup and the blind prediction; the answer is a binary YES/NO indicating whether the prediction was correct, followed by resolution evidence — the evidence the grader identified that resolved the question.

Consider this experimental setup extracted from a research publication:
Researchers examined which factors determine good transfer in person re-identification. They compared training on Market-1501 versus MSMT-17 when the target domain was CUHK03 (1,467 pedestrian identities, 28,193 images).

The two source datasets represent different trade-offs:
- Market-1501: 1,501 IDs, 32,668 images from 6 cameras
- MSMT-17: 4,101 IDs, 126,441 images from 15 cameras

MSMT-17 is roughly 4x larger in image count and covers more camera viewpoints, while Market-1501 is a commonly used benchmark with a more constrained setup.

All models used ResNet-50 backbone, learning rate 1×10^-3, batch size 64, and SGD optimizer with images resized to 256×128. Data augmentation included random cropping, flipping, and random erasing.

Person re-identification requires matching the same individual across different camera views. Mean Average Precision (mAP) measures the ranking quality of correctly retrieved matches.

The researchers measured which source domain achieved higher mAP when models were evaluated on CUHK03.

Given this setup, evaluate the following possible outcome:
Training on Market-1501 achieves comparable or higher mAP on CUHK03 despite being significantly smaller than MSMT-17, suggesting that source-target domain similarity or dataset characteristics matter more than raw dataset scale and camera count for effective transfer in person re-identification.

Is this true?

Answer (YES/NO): NO